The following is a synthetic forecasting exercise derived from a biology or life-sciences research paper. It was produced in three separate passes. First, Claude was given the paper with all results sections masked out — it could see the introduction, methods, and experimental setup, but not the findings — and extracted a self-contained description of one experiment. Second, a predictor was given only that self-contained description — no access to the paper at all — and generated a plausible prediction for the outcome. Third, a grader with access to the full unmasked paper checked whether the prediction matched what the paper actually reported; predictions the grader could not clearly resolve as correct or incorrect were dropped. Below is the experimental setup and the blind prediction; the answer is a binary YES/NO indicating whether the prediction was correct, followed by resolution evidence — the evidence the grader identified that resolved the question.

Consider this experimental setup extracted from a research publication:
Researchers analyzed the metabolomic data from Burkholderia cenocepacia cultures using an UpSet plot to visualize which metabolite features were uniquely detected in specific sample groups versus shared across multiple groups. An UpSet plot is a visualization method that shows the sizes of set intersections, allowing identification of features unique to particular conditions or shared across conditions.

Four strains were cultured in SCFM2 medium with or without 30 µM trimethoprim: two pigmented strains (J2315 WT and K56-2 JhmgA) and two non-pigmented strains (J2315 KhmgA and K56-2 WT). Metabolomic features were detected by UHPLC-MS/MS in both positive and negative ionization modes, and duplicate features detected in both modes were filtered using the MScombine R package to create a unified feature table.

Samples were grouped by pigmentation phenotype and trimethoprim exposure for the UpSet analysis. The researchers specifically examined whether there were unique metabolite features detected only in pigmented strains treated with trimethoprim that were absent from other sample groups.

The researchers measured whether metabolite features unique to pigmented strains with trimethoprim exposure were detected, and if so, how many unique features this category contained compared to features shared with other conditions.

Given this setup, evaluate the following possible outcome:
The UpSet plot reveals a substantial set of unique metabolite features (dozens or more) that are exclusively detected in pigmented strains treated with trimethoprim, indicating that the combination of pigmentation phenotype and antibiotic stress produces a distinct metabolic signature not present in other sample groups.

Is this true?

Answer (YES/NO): YES